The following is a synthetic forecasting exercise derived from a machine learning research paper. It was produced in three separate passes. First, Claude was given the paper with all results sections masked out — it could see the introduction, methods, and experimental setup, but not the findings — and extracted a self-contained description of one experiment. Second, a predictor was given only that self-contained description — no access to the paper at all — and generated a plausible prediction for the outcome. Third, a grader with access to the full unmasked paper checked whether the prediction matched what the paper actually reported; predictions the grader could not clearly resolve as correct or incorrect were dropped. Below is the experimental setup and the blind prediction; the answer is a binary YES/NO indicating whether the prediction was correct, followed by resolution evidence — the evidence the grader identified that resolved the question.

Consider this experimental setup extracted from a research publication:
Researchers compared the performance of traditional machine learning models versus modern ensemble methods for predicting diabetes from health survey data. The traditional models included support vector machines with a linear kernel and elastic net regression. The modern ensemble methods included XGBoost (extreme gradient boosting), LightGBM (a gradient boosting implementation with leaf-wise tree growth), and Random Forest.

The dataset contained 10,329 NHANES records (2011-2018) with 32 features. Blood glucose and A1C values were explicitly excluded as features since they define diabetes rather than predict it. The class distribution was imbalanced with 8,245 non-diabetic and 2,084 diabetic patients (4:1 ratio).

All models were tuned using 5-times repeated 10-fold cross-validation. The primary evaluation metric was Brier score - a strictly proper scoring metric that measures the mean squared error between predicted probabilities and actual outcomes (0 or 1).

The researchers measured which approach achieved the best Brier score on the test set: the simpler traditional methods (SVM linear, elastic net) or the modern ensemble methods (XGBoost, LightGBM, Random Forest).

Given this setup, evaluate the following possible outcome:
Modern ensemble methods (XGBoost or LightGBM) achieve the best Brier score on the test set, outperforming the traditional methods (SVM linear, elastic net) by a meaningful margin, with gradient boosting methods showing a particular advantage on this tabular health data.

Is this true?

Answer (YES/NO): NO